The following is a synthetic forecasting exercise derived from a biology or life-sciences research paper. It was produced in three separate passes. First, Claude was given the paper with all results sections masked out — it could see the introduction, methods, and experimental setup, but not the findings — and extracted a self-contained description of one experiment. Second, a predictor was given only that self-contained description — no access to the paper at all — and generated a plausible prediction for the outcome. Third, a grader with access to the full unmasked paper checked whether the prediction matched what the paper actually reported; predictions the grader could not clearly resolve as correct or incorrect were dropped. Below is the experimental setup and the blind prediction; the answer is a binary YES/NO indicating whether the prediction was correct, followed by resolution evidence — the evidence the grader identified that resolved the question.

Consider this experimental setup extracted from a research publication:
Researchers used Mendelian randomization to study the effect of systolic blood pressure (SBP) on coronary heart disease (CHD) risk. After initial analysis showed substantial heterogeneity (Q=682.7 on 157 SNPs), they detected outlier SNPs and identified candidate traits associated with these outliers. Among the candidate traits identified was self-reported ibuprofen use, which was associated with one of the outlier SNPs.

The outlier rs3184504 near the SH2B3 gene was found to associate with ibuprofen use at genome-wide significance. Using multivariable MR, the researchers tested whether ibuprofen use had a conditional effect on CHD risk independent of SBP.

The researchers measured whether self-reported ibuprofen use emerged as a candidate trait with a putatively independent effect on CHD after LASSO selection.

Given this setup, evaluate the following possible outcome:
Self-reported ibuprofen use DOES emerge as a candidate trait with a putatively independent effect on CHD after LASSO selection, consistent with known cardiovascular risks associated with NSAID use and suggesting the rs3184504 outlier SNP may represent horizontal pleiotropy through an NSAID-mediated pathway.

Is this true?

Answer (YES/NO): YES